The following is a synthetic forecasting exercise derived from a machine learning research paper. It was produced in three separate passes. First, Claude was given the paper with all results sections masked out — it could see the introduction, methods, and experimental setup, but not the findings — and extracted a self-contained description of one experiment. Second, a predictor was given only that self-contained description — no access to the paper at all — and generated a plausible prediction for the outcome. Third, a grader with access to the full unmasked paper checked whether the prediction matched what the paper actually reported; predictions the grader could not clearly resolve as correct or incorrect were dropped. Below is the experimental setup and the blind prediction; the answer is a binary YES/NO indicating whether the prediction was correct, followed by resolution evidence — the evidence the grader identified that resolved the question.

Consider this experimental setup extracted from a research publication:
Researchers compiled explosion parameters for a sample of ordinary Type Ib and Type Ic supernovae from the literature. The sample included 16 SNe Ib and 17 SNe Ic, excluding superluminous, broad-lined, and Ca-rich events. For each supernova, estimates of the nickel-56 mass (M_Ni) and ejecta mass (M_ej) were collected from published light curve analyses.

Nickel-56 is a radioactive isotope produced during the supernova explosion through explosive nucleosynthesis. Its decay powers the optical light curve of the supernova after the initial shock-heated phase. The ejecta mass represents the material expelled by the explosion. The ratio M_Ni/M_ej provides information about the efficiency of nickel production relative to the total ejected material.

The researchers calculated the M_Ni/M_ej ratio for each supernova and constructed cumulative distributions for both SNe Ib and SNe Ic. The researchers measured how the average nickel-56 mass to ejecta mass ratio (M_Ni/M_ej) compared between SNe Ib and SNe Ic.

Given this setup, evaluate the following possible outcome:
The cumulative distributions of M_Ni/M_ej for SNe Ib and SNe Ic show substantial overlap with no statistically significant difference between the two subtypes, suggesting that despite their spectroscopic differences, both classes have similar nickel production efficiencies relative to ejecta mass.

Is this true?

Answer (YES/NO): NO